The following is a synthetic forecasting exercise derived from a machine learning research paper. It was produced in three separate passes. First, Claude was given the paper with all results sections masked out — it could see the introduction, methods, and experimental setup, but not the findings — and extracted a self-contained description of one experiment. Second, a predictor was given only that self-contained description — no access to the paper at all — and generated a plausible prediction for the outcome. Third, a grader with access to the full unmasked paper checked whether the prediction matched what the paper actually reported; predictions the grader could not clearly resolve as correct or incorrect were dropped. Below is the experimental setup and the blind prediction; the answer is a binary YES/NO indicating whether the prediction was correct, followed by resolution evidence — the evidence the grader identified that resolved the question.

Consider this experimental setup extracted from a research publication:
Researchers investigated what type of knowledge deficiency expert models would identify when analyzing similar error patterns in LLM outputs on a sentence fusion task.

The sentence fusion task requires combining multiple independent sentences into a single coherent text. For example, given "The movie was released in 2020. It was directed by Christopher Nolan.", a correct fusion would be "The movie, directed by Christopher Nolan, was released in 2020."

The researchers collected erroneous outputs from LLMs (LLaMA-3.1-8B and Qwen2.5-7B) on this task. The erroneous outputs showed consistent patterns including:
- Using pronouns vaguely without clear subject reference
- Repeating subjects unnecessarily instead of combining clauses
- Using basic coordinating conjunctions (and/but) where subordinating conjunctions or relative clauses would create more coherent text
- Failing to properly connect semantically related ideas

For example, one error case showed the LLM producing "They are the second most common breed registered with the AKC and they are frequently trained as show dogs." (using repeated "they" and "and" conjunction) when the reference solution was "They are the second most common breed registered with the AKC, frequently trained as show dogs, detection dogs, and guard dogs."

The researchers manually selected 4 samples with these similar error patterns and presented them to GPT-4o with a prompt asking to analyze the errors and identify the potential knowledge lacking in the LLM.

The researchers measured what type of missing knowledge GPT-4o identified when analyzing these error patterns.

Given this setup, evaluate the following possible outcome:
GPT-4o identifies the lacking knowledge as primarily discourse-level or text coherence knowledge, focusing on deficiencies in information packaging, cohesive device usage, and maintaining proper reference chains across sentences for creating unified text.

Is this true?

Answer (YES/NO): NO